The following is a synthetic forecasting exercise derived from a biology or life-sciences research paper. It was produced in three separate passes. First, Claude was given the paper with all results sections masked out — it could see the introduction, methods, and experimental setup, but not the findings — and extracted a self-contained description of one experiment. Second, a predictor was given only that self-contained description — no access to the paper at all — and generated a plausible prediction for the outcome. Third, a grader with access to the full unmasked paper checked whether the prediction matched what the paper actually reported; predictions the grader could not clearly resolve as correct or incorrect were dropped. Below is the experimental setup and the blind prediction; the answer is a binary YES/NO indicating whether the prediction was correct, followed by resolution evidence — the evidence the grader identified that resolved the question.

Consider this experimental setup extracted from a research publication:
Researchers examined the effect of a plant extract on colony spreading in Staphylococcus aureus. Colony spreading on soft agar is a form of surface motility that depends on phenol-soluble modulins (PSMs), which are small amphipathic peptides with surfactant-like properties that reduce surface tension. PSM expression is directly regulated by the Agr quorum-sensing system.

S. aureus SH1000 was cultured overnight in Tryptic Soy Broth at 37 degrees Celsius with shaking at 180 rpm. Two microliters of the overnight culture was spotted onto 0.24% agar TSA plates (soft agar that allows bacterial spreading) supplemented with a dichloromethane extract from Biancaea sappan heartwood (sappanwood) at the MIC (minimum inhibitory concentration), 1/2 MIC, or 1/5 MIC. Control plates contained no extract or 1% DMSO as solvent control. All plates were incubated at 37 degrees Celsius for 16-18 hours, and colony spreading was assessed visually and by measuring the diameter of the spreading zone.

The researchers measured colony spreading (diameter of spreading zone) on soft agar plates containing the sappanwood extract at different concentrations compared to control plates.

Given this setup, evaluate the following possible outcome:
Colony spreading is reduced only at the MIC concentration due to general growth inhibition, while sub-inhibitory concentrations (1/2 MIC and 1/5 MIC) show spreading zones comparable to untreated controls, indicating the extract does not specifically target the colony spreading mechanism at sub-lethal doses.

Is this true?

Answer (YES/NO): NO